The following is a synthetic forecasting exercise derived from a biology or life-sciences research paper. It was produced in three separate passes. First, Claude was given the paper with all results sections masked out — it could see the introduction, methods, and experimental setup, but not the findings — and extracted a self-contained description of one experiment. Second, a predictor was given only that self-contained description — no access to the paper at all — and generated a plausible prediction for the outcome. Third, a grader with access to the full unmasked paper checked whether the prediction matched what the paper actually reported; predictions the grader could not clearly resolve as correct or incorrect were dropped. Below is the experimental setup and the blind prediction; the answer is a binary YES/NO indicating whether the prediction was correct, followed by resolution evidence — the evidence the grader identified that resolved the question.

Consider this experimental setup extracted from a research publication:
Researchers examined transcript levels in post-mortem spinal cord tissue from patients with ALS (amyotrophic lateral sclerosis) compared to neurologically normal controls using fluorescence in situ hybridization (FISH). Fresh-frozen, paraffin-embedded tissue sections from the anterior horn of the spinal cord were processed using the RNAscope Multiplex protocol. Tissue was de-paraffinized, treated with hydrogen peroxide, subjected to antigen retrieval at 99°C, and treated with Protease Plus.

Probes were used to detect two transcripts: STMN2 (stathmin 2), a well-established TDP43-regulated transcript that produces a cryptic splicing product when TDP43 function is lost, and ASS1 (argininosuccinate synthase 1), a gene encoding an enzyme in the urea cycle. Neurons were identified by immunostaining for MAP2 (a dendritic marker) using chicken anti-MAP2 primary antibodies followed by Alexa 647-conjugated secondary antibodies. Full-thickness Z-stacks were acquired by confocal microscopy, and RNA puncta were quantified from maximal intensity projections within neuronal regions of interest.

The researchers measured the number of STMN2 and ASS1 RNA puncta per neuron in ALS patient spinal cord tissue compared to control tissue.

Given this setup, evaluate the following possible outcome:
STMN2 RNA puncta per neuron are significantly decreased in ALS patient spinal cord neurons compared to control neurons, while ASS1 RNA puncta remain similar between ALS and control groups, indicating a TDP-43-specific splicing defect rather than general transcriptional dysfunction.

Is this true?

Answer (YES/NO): NO